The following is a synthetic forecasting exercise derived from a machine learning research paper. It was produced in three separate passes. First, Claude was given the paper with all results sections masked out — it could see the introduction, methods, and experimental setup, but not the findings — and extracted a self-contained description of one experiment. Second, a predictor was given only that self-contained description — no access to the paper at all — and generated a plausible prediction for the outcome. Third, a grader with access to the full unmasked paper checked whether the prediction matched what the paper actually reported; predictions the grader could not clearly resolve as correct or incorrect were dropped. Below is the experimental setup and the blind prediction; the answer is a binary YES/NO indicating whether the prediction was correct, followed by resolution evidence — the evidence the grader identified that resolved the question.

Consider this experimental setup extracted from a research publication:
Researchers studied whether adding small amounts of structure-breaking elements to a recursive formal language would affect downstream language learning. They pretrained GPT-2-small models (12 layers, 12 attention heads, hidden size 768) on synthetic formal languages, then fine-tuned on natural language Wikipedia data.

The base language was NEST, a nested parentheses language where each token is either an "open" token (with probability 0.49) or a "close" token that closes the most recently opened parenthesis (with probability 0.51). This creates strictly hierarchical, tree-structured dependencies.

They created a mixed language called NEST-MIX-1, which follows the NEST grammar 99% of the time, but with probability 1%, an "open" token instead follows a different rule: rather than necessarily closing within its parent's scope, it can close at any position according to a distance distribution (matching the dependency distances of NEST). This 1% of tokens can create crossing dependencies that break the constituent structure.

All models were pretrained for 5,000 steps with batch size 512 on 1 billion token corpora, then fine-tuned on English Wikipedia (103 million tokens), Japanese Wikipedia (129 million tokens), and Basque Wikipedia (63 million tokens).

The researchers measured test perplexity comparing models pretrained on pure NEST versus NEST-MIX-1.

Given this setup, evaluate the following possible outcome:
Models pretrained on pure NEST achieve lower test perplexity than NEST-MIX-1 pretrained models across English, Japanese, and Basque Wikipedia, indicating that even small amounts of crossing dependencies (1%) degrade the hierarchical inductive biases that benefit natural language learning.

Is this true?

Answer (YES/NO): NO